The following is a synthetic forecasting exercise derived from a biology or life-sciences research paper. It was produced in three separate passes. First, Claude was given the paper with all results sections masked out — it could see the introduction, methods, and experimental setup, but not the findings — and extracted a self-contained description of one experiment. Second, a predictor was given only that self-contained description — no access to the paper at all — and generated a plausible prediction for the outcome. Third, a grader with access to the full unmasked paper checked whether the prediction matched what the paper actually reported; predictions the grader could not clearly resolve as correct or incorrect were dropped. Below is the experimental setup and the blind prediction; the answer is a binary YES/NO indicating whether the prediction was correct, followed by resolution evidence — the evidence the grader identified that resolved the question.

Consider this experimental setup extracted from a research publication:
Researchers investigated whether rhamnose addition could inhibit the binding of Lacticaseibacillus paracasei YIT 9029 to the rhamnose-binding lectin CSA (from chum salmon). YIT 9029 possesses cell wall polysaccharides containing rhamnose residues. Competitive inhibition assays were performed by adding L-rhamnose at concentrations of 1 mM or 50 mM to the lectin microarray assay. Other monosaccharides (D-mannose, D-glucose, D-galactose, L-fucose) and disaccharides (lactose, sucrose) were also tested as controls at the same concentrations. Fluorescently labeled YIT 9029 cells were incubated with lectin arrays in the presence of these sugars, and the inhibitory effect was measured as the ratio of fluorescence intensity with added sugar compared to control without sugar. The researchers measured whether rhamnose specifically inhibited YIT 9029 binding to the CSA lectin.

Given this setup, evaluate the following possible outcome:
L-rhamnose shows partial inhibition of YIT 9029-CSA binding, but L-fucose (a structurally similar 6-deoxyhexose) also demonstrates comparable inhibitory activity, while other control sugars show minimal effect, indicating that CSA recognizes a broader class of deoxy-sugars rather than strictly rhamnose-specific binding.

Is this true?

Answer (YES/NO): NO